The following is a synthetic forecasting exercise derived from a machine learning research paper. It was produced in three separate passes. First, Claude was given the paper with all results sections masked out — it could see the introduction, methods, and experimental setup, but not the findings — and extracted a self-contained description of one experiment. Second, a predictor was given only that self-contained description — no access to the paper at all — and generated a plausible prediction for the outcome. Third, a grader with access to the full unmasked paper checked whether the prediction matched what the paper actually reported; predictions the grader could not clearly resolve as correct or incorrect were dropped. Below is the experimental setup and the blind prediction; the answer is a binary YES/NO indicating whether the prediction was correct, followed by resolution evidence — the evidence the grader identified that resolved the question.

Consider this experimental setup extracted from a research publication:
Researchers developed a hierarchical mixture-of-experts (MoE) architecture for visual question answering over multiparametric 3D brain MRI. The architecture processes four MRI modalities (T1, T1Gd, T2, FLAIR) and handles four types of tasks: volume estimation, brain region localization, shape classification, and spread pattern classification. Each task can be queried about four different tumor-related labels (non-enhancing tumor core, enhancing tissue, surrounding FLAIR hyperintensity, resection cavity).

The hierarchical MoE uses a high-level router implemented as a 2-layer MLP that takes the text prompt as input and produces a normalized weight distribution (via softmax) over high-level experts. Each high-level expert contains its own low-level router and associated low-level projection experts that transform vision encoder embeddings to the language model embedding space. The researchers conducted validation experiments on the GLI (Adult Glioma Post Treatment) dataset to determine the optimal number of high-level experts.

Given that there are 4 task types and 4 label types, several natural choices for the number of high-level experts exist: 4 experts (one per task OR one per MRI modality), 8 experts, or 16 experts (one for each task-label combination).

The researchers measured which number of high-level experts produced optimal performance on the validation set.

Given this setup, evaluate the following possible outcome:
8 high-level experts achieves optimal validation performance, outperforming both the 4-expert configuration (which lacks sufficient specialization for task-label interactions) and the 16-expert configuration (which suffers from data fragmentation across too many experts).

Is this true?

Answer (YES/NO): NO